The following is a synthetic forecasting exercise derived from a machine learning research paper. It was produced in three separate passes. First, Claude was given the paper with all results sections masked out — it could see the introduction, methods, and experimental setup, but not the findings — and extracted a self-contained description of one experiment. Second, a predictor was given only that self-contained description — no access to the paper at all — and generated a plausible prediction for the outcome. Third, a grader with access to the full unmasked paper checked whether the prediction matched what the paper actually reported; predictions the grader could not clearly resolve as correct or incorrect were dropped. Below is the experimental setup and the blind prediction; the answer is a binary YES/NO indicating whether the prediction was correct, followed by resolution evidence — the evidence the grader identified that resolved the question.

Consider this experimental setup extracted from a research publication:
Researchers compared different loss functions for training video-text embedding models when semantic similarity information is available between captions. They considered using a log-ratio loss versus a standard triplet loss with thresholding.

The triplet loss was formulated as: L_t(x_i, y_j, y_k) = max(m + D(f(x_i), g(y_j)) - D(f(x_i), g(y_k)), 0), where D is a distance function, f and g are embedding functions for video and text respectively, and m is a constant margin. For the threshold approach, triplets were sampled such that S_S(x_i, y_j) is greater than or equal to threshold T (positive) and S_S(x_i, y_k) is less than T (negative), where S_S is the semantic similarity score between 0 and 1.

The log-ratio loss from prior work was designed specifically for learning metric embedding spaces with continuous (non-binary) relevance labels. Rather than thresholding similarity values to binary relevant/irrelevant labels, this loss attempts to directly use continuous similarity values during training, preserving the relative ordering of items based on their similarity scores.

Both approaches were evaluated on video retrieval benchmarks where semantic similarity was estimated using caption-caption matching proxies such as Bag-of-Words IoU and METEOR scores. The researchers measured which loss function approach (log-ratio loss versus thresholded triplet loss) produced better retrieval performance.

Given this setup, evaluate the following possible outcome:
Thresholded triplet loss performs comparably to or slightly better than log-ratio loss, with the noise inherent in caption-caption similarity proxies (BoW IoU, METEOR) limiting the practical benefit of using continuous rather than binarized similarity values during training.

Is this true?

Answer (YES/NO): YES